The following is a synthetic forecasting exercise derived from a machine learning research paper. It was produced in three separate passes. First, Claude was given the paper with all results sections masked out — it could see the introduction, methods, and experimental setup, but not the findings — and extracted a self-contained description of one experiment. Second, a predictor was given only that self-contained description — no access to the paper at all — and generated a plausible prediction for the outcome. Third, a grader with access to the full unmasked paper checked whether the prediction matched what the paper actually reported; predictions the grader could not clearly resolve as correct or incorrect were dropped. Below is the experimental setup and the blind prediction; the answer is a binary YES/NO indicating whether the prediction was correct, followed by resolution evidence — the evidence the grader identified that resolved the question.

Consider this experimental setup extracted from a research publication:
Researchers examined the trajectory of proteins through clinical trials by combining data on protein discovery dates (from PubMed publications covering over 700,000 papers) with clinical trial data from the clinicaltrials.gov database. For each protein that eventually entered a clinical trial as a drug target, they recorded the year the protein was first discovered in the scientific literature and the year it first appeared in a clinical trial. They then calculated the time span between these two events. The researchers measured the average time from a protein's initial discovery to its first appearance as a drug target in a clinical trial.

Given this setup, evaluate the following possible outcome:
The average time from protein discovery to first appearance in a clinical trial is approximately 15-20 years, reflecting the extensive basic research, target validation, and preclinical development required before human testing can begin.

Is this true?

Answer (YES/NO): YES